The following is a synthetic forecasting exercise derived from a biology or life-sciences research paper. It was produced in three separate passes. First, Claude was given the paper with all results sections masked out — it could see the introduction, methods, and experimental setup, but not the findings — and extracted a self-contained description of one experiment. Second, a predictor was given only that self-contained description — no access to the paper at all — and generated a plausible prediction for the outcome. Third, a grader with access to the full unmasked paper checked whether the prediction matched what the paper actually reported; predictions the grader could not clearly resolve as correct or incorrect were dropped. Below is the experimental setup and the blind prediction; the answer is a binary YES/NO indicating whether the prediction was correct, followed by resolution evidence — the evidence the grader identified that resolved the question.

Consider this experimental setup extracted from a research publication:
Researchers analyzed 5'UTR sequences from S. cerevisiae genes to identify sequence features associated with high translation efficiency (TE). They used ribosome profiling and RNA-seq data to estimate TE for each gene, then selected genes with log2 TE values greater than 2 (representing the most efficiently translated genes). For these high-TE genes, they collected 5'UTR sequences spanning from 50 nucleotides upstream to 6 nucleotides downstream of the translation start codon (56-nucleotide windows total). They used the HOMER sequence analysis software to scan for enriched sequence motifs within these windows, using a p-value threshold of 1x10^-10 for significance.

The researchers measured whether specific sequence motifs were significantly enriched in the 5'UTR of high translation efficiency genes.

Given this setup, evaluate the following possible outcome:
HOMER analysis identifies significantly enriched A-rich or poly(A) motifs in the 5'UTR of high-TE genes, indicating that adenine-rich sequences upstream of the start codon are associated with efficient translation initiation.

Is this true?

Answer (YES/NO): NO